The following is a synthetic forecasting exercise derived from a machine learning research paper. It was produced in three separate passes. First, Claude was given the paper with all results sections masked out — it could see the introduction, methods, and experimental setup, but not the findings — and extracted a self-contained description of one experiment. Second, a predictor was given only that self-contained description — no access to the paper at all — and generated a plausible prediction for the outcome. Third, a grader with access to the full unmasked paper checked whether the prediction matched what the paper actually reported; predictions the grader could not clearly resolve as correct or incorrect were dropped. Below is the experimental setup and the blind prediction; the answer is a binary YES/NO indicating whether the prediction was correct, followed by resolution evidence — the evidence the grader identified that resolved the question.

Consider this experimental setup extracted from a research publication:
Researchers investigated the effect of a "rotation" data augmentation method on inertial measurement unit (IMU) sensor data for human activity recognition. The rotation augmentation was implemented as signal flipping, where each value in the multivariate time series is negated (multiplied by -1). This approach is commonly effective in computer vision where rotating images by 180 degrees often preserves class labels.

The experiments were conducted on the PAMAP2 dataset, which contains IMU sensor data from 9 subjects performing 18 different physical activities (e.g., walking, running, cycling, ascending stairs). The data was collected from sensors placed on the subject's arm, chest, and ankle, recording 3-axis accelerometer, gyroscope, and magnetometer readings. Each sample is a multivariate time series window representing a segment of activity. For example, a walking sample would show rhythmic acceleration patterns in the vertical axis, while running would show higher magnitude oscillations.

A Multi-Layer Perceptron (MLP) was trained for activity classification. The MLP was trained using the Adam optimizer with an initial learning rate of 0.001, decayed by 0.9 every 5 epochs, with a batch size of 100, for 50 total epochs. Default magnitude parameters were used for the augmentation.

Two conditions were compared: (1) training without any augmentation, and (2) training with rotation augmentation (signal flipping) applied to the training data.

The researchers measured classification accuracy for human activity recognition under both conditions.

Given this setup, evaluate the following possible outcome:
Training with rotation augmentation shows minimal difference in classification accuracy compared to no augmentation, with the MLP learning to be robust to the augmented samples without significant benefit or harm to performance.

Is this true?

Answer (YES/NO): NO